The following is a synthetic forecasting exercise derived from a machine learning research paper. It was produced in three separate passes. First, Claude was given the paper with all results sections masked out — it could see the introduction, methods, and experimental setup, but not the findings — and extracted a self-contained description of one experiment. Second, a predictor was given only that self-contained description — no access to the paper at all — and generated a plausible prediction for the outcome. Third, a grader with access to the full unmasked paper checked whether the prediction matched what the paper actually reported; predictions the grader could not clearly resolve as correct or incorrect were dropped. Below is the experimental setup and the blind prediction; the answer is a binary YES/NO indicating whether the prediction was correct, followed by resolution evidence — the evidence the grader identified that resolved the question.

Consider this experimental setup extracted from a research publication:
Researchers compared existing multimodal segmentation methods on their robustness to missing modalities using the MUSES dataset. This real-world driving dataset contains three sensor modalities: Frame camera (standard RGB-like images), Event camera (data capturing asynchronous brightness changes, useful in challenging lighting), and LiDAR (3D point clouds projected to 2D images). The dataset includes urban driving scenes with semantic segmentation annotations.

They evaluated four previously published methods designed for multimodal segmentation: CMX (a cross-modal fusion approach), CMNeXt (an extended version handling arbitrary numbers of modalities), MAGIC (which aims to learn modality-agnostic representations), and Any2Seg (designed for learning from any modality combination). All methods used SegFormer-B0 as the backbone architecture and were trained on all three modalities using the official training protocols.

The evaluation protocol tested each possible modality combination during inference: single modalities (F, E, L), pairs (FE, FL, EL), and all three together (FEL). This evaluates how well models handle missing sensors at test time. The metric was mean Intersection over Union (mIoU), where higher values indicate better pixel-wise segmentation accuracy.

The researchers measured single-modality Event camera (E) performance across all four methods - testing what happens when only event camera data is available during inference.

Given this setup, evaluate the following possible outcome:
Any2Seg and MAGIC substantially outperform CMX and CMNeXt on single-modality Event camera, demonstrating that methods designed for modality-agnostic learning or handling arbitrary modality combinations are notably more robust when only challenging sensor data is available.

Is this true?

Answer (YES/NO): NO